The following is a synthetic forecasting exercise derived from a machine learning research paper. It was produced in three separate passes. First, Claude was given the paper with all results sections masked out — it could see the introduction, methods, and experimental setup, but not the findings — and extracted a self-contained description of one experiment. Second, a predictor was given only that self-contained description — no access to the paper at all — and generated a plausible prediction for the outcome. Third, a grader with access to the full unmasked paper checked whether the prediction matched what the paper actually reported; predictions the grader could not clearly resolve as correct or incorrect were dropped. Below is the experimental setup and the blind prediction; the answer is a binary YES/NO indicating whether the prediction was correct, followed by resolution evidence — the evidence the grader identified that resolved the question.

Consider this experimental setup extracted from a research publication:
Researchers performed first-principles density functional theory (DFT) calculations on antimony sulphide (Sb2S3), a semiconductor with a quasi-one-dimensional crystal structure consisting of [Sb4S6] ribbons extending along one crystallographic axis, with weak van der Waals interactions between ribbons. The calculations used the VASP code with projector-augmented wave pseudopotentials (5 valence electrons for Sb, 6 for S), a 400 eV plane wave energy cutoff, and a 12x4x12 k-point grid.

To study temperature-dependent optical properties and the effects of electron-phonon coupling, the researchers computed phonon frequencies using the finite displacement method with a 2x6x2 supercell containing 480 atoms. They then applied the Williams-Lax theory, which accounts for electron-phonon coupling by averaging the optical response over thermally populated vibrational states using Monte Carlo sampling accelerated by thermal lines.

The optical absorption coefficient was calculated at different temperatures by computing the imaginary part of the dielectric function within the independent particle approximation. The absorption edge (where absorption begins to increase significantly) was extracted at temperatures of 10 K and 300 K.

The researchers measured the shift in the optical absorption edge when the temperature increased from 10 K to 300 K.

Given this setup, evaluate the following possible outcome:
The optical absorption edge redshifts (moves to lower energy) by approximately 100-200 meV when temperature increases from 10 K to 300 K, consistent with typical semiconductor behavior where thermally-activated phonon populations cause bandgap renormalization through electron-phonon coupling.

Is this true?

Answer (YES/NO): YES